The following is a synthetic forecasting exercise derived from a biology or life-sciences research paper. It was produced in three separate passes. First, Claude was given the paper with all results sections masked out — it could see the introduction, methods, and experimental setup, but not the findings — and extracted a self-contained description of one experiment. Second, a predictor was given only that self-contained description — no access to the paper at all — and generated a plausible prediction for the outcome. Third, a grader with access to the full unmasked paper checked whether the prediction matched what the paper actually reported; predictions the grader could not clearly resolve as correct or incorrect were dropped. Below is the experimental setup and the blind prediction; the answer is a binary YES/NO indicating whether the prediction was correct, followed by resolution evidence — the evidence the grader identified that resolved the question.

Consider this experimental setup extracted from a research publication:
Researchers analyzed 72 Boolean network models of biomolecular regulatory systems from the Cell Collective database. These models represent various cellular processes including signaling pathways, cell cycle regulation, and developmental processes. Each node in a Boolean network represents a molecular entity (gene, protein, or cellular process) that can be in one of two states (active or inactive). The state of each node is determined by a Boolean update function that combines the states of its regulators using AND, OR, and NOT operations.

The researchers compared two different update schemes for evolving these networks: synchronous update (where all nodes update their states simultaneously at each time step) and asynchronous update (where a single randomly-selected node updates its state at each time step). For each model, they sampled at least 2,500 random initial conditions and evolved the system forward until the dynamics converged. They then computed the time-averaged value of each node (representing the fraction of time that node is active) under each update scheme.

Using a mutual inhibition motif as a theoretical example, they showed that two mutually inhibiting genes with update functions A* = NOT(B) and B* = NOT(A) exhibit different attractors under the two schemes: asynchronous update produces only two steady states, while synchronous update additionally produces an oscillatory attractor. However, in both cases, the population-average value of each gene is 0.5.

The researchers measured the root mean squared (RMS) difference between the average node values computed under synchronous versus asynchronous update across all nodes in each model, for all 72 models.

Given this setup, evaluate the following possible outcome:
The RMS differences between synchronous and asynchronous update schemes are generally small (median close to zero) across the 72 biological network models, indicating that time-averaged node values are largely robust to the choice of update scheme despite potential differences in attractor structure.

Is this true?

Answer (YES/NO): YES